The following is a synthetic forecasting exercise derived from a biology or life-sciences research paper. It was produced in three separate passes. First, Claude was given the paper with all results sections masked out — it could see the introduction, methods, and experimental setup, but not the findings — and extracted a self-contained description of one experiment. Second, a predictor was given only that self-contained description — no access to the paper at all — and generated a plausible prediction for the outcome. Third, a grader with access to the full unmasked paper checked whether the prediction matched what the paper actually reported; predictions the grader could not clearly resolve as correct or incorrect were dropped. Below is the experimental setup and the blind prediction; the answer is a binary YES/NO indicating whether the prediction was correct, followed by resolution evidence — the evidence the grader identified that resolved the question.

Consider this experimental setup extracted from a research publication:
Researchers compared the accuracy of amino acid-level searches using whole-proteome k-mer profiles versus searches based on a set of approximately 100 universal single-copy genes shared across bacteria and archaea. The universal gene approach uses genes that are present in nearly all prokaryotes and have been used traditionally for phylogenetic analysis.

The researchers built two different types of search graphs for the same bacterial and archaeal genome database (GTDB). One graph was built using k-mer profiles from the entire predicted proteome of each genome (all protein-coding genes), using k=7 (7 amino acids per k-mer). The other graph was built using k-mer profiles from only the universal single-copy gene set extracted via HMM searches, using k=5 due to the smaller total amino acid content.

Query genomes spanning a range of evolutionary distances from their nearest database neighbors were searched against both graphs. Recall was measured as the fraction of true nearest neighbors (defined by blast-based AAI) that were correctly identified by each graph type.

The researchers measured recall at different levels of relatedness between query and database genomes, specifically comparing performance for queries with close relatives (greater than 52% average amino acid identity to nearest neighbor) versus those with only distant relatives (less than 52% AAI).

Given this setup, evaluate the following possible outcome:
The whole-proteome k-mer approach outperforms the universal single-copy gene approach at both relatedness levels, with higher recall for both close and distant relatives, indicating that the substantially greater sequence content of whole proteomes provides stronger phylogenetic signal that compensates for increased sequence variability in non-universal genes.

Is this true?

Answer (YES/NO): NO